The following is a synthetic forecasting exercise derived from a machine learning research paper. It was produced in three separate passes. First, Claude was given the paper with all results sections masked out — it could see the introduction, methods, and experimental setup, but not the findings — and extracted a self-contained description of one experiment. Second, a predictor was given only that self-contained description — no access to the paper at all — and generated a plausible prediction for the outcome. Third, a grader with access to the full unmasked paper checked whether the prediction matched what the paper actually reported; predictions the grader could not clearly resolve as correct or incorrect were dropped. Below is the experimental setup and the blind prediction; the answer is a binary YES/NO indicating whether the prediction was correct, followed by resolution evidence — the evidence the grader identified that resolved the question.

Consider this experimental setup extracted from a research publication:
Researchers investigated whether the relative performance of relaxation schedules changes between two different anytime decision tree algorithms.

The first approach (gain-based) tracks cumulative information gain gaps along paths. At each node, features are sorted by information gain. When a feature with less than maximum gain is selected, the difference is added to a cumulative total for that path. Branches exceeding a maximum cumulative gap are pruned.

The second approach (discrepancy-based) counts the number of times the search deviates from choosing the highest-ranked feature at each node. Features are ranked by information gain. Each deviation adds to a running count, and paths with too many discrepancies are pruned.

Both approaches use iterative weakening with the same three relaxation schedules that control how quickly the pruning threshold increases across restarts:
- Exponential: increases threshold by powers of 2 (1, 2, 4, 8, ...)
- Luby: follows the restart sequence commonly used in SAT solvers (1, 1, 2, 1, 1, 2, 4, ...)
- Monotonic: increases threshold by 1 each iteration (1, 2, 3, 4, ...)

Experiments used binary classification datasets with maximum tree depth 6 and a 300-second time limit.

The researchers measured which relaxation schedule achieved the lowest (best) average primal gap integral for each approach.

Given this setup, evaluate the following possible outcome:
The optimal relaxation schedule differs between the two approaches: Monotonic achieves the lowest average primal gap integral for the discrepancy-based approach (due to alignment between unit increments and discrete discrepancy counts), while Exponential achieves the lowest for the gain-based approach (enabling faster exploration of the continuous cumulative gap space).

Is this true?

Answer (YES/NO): NO